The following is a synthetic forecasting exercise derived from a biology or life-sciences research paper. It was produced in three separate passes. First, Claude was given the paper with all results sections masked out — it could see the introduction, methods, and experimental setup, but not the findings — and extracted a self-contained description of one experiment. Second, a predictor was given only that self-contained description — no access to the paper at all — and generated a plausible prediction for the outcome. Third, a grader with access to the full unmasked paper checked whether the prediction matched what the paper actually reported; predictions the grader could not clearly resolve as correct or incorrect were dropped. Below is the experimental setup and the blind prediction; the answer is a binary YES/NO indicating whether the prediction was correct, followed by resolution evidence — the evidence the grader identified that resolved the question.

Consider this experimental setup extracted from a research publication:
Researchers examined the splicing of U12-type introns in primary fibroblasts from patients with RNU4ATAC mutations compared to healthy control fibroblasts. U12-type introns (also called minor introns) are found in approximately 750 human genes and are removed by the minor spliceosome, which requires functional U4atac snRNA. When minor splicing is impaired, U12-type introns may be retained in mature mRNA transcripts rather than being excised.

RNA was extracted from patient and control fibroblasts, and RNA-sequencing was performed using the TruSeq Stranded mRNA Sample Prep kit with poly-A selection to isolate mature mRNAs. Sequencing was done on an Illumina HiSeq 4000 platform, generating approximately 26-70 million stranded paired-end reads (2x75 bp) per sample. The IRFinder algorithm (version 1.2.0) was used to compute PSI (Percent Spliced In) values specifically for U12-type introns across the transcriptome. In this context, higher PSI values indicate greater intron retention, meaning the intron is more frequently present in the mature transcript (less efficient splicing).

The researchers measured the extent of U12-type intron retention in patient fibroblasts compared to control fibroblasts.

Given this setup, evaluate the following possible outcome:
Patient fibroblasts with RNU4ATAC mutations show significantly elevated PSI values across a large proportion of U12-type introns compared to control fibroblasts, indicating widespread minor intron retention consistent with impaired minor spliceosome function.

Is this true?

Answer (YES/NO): NO